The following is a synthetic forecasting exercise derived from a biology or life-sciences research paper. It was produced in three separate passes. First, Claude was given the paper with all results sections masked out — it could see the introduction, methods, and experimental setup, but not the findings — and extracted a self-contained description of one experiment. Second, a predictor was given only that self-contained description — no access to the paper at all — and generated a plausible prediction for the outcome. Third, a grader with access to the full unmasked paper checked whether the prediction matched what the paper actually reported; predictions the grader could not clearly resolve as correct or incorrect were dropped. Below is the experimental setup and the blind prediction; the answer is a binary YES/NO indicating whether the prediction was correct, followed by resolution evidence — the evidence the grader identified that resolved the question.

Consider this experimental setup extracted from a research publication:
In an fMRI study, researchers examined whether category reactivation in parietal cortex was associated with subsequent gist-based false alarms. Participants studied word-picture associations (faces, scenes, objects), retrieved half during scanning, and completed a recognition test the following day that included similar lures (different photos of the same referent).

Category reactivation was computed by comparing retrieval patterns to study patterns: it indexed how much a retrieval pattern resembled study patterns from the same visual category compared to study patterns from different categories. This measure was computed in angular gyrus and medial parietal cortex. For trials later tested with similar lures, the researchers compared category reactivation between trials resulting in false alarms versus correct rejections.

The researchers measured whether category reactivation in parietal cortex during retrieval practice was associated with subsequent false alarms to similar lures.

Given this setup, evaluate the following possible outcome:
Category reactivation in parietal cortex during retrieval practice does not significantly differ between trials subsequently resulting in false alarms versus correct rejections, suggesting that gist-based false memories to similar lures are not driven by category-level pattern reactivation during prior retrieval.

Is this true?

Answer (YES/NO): NO